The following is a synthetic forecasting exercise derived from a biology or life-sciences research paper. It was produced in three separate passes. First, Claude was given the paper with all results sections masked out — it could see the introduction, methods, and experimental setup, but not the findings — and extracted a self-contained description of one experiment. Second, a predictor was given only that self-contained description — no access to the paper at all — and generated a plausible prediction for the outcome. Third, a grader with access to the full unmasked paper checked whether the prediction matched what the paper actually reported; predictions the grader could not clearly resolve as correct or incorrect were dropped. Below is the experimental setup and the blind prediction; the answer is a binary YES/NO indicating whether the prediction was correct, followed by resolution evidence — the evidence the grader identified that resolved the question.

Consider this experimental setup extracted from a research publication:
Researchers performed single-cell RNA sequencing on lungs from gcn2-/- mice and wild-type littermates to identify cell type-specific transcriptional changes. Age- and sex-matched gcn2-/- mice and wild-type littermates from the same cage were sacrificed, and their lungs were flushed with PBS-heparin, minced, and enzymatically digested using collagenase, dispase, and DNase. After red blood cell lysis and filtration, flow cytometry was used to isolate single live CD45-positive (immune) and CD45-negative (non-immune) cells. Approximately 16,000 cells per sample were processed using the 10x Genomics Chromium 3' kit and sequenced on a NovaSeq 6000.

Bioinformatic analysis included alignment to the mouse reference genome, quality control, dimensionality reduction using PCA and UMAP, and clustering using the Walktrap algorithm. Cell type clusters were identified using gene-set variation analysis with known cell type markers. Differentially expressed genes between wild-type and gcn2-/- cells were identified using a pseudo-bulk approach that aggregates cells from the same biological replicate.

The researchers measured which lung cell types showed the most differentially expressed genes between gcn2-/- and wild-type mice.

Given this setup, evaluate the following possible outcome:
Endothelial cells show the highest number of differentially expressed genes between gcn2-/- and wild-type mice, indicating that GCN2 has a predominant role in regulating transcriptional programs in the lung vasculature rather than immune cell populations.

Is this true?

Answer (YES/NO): NO